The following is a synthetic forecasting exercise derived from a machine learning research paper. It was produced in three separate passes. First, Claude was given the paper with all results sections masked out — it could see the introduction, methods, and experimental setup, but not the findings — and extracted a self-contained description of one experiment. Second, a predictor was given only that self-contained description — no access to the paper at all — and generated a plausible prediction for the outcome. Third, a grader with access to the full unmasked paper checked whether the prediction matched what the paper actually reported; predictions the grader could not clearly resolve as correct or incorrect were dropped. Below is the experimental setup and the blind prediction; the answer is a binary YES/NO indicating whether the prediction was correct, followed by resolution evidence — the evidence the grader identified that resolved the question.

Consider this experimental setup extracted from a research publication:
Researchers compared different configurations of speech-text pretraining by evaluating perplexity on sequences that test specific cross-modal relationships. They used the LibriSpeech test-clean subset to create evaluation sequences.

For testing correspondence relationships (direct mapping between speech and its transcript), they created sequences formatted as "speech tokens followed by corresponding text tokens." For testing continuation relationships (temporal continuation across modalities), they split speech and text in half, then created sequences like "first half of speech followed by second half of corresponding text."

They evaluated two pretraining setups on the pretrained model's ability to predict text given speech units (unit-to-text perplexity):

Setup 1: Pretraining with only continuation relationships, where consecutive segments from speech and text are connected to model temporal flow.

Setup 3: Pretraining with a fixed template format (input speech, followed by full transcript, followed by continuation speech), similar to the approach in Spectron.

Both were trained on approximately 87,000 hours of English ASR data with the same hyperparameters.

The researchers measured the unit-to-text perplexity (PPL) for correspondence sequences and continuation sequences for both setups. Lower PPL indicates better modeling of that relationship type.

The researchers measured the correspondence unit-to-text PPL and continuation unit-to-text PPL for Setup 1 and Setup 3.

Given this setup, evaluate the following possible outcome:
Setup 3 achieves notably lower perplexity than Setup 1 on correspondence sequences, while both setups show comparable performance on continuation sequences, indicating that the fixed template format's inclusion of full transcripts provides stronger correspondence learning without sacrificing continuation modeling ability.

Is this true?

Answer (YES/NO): NO